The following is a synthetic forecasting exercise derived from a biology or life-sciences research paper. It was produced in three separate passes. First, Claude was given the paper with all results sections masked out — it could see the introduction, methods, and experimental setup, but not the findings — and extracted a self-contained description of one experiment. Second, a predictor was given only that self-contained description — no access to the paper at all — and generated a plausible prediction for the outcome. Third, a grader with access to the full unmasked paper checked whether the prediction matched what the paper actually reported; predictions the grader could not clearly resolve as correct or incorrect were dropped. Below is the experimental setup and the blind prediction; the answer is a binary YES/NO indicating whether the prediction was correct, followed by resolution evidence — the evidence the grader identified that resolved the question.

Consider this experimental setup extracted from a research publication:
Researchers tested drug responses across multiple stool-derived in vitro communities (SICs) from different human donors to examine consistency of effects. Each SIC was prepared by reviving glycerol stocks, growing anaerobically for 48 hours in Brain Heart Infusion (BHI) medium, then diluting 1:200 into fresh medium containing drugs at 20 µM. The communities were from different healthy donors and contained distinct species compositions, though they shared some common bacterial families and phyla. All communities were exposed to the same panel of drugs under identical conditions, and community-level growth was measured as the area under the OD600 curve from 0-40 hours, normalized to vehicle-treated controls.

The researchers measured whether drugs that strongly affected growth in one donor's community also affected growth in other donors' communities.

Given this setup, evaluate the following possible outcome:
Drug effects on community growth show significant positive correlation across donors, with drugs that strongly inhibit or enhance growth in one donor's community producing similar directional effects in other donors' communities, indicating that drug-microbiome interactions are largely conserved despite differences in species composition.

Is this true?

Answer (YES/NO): YES